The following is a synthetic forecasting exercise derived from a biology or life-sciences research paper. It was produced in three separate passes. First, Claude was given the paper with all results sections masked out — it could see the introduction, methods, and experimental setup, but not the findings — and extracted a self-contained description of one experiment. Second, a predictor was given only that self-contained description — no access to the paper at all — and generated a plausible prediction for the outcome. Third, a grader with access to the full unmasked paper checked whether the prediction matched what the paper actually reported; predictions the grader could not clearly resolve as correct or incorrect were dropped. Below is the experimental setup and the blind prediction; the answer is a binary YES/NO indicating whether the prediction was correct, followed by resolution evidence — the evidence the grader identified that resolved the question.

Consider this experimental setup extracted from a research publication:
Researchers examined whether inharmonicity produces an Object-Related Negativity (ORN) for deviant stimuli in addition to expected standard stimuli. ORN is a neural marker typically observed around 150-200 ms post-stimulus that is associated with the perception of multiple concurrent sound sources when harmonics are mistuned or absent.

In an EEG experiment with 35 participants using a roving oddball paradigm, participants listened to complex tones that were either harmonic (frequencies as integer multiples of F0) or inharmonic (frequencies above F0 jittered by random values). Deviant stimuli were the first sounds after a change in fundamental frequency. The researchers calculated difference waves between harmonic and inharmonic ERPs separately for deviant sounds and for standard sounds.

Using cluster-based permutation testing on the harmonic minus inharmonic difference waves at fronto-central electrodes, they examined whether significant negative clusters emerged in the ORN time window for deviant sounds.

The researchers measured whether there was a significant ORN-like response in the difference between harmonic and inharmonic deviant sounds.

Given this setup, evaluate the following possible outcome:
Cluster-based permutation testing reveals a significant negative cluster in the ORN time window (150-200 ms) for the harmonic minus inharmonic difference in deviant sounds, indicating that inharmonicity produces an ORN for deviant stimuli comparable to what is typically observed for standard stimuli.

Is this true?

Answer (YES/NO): YES